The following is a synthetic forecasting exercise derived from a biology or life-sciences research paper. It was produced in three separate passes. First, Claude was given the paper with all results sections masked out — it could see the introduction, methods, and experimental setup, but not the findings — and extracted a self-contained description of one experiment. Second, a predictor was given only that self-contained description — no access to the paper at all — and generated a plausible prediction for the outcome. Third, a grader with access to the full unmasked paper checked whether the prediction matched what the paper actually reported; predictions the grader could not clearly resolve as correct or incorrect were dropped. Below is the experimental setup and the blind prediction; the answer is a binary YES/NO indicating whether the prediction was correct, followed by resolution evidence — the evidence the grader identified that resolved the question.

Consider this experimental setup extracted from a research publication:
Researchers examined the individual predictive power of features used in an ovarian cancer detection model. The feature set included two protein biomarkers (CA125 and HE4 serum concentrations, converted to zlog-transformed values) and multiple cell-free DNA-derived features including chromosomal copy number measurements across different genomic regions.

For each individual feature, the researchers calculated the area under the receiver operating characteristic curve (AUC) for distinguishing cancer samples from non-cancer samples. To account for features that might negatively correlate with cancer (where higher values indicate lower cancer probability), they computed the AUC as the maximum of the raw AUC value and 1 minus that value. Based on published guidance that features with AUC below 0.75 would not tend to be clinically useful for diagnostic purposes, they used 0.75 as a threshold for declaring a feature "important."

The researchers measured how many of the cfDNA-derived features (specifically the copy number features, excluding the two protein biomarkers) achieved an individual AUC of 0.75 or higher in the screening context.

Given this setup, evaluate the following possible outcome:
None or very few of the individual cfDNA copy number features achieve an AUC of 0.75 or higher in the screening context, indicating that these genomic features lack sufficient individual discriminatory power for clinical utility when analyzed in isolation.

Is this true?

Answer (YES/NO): YES